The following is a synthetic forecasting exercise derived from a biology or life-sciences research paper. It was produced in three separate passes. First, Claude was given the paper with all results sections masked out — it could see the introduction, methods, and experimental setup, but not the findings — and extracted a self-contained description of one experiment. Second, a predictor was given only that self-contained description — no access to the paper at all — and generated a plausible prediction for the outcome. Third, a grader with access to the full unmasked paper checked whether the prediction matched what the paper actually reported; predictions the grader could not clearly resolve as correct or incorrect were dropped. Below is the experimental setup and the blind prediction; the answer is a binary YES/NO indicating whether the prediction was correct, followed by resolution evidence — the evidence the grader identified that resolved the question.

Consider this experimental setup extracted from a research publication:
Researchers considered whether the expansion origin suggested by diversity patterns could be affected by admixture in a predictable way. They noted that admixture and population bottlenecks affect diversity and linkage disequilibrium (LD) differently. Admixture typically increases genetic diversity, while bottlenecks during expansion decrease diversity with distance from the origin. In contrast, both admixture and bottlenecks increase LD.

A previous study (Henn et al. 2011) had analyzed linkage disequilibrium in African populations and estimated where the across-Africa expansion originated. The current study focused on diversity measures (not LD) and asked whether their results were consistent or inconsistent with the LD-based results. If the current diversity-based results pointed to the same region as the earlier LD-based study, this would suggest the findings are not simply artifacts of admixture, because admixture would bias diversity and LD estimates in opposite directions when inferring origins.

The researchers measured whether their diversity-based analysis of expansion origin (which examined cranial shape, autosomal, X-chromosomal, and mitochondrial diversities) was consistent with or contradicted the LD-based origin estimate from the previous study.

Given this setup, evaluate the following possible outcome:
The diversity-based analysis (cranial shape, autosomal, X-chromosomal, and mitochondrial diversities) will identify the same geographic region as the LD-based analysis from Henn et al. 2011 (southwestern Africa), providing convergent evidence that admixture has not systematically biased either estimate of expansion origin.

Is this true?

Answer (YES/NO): YES